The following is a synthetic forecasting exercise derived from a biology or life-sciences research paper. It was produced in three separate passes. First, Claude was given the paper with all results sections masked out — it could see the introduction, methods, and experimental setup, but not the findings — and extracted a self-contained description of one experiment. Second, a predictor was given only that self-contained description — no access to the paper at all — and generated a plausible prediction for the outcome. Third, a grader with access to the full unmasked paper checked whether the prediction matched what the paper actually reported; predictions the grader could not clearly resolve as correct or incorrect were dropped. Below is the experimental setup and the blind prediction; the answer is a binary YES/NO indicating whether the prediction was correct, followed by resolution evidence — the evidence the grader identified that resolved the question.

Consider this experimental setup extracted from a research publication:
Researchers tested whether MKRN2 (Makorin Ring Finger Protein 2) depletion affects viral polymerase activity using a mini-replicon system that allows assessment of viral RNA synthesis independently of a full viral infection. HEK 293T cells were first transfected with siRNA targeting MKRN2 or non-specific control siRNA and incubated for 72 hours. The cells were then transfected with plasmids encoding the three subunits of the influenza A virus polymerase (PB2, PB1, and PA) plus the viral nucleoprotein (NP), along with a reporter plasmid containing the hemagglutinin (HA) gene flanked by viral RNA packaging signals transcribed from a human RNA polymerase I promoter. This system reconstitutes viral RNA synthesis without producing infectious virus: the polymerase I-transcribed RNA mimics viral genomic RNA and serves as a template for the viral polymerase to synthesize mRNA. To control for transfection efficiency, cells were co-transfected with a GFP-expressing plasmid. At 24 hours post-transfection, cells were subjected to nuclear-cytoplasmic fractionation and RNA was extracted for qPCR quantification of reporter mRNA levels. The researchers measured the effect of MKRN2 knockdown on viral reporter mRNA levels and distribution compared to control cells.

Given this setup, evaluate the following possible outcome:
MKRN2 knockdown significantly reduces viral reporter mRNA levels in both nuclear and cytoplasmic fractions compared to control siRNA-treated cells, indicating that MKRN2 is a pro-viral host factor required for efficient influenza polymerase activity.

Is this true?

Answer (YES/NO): NO